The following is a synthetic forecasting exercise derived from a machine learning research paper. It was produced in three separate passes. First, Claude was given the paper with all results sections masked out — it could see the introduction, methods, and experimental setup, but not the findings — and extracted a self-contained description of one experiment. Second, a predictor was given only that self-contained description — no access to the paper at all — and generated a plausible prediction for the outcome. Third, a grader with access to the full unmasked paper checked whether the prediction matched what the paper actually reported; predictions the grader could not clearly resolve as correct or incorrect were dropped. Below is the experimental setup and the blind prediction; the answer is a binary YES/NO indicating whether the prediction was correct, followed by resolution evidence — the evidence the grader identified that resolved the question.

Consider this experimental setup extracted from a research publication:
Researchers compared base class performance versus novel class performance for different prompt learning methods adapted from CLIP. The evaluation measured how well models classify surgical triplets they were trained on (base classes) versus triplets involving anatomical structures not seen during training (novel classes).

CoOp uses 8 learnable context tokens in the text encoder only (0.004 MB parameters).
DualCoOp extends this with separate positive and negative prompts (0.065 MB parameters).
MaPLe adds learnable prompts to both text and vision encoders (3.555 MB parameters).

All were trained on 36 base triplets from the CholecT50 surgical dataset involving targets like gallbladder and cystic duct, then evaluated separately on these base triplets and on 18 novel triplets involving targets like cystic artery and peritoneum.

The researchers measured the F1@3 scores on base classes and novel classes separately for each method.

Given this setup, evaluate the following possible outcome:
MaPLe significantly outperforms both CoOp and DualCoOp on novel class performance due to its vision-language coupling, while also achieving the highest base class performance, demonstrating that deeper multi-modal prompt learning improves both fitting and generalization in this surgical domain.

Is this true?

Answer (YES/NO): NO